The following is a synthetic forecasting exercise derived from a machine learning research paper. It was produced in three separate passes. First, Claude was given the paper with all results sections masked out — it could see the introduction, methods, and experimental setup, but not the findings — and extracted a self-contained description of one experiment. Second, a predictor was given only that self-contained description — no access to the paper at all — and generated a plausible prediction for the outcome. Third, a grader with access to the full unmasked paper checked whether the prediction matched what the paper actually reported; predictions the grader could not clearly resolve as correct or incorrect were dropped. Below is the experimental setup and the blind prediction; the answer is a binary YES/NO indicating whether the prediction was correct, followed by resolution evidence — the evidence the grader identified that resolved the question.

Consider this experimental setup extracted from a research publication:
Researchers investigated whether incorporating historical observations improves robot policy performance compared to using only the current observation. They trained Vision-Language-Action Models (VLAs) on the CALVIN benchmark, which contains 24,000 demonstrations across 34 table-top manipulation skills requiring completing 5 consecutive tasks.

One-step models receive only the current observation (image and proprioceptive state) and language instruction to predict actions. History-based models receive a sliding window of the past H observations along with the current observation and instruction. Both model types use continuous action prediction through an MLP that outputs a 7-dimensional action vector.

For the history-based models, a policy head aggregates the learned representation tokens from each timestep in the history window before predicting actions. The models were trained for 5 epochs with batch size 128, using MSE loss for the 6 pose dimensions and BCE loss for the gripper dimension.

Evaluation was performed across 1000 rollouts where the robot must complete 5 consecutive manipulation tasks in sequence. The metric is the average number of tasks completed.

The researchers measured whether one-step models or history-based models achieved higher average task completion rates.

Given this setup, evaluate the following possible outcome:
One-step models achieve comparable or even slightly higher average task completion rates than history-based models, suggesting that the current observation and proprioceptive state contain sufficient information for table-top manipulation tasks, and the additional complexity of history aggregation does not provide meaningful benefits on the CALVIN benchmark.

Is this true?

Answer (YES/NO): NO